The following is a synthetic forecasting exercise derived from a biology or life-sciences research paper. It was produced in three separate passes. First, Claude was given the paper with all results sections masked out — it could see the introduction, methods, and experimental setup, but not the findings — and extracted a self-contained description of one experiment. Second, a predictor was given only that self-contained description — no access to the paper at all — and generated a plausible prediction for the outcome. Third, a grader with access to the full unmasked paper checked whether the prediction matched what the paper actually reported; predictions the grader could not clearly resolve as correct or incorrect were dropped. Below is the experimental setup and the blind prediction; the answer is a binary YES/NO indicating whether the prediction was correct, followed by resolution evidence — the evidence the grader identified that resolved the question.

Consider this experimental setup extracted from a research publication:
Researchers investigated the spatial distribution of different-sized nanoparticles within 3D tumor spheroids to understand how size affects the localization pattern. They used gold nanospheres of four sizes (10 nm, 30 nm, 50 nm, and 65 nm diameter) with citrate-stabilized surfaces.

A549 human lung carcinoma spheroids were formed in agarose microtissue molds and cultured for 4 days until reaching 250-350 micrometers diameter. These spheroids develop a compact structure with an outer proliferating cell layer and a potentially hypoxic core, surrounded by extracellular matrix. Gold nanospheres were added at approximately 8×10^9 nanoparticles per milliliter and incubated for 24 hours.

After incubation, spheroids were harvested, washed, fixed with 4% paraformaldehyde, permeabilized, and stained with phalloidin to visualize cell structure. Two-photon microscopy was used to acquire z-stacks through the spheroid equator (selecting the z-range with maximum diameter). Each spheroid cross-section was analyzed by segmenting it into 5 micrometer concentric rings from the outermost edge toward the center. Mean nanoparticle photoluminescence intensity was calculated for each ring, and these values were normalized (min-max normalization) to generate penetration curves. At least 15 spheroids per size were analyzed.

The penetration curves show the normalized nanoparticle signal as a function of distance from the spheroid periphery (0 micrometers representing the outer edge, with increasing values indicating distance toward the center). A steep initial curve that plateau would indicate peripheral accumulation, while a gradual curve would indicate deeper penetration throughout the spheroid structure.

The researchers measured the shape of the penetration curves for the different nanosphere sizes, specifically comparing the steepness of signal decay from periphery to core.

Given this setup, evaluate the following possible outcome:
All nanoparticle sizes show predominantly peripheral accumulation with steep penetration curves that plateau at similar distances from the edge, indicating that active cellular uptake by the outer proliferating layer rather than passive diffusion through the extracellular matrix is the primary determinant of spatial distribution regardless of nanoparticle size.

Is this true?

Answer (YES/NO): NO